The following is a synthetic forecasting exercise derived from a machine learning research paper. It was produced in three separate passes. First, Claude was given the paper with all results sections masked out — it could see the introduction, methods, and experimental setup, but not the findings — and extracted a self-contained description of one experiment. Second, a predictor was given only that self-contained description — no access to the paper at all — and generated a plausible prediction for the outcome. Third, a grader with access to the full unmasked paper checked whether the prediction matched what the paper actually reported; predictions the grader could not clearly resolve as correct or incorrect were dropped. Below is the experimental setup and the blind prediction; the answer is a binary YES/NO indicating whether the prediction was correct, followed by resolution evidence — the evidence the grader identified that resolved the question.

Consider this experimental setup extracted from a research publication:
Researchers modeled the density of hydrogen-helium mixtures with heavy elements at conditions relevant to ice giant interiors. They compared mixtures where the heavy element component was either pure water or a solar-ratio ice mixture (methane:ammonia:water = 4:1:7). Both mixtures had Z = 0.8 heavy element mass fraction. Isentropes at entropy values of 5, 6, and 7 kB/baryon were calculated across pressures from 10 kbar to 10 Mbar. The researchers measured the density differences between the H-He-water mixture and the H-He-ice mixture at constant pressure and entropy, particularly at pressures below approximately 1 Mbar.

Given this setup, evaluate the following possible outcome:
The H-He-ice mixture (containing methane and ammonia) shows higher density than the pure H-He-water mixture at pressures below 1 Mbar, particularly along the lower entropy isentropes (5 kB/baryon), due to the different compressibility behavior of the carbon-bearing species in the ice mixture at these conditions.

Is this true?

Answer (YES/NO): NO